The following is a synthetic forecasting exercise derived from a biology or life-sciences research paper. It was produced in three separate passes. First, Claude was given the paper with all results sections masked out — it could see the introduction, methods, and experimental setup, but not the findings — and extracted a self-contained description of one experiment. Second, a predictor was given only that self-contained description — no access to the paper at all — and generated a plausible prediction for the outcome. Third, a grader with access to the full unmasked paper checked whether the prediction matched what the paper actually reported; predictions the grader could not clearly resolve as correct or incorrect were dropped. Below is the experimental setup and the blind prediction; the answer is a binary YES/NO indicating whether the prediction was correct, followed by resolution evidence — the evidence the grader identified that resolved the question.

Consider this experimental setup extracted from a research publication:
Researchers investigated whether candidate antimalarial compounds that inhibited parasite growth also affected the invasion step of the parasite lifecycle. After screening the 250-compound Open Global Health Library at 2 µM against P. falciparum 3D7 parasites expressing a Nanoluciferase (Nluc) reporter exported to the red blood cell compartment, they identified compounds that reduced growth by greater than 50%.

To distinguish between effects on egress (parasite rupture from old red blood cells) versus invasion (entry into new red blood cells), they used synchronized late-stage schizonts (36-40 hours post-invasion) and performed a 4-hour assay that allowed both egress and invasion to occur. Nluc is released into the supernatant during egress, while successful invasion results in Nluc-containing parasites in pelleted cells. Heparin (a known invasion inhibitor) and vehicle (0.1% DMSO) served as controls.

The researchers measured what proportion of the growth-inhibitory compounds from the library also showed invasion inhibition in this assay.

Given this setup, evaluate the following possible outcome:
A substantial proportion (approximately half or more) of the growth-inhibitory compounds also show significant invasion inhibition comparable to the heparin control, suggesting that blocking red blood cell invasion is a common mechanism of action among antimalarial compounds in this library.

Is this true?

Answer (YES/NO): YES